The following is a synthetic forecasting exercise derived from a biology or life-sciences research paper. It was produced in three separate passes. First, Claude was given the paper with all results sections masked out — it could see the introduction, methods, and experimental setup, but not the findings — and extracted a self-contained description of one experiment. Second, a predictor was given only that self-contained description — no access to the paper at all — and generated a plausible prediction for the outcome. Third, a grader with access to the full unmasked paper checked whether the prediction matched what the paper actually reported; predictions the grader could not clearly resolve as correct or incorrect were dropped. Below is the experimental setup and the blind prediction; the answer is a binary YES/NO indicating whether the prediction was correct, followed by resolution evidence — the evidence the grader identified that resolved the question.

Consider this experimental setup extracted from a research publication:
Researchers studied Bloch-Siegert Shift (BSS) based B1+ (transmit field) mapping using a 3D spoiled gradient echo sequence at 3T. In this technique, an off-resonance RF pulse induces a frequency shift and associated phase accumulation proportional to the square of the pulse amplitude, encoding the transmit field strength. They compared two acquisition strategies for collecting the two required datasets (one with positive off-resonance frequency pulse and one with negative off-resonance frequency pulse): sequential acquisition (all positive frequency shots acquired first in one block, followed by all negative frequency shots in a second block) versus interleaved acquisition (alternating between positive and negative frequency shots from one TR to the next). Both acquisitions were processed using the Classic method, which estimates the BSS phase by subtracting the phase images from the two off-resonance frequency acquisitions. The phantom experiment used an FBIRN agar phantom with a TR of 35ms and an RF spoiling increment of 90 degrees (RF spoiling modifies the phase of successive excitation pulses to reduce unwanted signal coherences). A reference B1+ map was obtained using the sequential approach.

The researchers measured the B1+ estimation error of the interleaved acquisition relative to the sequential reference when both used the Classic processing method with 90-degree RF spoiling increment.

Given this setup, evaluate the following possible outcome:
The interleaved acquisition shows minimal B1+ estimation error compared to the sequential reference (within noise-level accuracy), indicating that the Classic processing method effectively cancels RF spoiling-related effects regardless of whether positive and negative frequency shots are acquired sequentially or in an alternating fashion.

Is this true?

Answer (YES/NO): YES